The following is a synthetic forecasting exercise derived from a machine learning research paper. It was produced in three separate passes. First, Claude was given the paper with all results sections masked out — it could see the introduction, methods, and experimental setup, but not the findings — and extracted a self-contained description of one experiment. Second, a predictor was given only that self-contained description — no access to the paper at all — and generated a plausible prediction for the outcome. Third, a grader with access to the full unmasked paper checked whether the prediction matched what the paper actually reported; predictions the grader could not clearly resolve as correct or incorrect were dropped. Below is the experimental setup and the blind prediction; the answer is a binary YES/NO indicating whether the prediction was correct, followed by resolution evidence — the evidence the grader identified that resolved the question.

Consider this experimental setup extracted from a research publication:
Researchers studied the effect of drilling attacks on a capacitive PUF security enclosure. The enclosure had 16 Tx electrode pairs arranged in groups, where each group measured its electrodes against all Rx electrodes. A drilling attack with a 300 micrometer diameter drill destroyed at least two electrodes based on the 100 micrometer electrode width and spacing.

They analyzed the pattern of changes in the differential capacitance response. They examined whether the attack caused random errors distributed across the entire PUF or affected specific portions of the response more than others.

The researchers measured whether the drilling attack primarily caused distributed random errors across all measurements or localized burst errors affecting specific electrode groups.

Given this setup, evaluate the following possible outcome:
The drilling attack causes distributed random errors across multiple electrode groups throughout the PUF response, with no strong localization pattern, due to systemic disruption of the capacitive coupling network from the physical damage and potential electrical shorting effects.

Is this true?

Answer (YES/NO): NO